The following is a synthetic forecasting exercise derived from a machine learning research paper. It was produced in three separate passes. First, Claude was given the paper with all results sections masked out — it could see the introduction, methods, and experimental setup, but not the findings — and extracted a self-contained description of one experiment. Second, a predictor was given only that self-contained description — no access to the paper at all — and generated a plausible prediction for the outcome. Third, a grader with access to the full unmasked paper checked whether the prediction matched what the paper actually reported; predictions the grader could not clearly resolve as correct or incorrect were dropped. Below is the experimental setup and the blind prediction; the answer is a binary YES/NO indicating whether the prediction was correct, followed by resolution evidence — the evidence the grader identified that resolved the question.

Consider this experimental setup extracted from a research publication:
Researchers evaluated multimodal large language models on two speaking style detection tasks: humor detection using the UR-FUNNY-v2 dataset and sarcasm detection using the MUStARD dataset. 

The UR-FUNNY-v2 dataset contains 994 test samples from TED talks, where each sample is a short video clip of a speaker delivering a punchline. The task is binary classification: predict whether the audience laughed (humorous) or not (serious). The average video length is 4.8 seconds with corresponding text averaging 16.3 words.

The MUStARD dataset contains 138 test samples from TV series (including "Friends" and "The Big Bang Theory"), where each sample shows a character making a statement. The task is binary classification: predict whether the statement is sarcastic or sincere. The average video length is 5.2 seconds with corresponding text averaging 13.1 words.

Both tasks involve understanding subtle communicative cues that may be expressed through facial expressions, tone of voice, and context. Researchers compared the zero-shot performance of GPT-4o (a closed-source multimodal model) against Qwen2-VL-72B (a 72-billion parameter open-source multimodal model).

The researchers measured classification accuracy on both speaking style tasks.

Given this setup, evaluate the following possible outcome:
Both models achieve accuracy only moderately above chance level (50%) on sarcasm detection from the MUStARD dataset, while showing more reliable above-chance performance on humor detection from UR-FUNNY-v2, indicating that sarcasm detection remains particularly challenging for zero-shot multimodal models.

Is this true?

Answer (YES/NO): NO